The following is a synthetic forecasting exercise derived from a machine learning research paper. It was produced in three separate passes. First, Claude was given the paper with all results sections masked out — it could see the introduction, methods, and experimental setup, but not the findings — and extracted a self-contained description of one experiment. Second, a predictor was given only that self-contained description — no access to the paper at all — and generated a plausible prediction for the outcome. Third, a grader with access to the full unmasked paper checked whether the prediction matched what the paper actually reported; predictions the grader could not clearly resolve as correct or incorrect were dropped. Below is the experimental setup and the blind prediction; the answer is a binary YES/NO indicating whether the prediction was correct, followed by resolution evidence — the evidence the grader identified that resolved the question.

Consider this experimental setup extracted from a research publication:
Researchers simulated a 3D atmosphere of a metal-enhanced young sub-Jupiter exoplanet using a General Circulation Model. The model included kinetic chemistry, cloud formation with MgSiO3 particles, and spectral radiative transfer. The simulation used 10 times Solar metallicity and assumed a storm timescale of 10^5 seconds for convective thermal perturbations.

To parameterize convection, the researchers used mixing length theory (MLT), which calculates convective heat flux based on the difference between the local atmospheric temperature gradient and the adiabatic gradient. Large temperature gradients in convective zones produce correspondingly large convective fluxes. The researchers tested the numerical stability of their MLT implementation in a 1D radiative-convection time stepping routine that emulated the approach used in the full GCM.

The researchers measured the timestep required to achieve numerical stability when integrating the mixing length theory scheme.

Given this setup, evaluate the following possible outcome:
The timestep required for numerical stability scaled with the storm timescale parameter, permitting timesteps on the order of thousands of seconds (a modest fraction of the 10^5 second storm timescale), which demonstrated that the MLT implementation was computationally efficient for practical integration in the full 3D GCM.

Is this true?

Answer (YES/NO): NO